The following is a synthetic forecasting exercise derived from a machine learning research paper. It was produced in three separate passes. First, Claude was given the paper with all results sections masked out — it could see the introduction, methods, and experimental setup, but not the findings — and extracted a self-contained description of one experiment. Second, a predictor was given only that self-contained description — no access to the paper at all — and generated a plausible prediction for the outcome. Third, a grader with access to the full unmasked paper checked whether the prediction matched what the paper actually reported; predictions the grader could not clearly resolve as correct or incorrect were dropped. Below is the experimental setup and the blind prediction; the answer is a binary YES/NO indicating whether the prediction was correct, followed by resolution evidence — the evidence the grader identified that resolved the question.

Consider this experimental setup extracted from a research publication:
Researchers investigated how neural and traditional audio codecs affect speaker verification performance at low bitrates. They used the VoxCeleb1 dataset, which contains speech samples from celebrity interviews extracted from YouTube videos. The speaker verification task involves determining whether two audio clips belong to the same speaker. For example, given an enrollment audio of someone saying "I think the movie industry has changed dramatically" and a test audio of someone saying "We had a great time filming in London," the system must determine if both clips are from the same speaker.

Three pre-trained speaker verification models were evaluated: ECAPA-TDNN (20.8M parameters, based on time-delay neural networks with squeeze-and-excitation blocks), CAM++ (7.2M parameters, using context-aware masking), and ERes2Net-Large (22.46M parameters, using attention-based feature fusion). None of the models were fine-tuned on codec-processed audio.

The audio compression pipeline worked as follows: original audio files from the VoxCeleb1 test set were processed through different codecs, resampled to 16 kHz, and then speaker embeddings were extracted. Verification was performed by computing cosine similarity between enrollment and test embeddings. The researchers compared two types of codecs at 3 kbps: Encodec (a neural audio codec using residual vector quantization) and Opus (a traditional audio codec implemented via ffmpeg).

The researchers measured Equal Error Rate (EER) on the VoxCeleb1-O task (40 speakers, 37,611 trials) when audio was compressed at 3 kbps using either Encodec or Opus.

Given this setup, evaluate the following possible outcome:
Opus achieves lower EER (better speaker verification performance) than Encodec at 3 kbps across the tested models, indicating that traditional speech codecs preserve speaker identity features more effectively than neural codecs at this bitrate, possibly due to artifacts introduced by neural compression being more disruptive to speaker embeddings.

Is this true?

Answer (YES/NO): NO